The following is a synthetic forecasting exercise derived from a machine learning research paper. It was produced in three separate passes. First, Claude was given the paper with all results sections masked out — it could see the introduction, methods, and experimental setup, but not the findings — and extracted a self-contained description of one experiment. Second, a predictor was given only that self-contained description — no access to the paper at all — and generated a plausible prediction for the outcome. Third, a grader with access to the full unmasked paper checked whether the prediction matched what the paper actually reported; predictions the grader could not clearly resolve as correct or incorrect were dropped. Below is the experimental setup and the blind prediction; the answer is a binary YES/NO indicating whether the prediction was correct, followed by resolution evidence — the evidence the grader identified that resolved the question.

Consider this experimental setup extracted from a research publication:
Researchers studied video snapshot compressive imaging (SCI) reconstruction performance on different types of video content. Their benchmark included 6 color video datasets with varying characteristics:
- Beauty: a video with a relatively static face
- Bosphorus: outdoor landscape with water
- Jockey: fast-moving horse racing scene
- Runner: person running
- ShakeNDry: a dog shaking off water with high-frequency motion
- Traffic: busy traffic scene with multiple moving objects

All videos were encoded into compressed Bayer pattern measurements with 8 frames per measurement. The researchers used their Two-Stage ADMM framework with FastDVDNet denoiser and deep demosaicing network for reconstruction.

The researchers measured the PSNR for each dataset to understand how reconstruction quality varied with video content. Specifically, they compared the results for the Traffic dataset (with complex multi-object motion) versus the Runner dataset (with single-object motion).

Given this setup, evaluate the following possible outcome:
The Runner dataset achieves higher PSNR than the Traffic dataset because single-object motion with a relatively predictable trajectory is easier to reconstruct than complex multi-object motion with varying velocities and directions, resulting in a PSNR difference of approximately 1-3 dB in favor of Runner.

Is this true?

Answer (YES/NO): NO